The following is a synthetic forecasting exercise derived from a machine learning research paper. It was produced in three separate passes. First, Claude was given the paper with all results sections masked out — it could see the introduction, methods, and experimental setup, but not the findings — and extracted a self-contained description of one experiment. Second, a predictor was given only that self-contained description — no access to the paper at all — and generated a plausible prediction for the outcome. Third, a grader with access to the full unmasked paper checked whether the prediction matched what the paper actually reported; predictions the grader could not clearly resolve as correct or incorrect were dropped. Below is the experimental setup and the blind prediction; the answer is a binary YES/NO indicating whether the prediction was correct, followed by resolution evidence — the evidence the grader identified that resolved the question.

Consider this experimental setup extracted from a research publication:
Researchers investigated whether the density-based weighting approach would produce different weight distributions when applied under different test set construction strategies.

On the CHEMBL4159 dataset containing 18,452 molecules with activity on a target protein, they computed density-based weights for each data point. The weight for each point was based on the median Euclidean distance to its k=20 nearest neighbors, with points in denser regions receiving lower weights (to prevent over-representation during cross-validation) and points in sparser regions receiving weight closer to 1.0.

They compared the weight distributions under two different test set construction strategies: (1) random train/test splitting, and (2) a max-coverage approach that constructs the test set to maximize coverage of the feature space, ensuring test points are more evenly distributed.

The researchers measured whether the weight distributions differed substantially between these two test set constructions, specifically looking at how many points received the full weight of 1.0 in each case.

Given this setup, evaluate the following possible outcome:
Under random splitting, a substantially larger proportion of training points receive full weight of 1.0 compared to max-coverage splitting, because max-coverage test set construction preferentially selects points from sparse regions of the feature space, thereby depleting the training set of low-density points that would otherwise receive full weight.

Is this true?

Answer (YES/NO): NO